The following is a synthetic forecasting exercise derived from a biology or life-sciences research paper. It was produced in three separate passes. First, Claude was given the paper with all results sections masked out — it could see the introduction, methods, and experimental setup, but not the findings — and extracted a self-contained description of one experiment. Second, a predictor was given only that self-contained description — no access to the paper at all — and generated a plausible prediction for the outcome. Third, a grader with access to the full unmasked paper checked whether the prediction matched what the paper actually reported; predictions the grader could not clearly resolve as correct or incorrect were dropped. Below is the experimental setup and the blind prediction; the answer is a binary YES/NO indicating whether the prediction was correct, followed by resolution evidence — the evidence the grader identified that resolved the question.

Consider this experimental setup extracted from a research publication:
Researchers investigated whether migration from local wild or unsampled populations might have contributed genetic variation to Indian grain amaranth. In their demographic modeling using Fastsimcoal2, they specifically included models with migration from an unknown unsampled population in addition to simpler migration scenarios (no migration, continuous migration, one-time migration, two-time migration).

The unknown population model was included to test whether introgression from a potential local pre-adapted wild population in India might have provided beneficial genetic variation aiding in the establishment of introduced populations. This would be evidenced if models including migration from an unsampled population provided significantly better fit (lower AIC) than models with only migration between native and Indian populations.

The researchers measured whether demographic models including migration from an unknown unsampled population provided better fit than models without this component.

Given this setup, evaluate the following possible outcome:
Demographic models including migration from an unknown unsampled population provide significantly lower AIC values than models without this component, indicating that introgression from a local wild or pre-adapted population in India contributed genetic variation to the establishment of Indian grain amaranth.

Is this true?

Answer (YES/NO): NO